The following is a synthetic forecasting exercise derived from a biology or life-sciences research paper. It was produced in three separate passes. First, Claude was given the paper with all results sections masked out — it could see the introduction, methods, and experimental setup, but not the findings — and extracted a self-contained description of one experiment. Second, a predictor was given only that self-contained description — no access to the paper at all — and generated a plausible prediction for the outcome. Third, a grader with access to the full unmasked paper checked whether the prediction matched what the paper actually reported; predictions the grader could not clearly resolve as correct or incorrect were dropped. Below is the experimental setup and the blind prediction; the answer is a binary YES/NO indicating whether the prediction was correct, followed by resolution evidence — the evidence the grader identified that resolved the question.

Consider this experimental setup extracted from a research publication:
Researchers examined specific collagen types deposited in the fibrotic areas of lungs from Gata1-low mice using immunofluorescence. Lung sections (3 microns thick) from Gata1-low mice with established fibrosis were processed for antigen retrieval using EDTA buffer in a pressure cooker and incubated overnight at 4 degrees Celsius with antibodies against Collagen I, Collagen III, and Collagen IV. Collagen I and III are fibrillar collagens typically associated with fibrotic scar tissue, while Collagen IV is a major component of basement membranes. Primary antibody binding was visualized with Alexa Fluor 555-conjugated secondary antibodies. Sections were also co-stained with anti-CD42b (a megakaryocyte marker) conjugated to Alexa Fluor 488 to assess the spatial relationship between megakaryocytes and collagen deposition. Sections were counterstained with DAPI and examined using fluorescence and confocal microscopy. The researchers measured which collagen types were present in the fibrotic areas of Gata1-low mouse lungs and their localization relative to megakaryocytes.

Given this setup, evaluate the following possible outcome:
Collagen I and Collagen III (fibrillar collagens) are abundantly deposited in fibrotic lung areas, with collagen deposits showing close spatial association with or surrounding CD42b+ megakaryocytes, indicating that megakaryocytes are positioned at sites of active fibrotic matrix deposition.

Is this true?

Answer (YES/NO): YES